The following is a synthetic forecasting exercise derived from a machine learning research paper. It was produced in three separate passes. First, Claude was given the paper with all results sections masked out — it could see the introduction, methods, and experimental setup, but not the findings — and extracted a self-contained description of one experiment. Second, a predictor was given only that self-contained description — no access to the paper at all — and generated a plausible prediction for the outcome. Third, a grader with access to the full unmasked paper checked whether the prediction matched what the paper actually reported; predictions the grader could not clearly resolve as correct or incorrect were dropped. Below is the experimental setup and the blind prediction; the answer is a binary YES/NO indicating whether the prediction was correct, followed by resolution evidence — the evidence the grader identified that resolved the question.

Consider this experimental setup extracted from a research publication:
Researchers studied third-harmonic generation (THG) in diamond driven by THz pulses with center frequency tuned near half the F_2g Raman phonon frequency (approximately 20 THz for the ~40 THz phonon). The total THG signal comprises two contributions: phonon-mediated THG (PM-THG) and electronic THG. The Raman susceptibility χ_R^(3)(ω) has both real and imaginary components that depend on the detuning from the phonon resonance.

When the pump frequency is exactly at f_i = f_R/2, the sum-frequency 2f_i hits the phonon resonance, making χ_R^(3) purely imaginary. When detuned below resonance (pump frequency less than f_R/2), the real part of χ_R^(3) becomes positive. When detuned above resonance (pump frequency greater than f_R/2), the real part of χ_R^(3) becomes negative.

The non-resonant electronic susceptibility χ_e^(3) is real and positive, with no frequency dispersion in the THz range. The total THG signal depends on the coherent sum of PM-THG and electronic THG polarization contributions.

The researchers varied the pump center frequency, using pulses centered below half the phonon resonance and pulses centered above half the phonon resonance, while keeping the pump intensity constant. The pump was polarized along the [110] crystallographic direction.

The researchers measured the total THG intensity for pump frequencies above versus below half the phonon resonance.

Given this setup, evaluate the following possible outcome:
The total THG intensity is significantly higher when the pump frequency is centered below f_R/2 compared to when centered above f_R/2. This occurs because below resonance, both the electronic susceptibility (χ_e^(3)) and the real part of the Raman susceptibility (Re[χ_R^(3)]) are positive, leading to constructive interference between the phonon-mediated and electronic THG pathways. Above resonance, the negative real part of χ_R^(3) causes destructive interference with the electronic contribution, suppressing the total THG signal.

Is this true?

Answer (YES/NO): YES